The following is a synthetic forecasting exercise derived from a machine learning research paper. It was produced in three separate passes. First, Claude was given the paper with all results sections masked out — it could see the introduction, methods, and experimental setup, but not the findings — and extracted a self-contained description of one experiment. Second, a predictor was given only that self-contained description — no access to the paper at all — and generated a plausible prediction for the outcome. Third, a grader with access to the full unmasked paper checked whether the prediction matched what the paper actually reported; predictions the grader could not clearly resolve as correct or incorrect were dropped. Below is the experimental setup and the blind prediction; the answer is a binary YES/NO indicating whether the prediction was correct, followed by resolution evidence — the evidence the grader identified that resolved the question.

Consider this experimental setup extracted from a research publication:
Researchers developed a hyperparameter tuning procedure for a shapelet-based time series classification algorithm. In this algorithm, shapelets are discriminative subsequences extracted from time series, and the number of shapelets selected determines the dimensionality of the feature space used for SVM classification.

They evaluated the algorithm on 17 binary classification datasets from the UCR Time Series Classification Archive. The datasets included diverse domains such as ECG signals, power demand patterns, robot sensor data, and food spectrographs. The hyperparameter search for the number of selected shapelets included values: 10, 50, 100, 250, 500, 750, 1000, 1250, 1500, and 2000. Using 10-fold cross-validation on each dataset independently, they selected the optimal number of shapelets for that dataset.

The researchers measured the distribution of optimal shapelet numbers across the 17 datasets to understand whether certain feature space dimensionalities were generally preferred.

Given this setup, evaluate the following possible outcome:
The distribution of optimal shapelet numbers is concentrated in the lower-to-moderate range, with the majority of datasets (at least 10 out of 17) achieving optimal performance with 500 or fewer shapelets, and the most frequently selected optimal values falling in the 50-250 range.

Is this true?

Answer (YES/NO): NO